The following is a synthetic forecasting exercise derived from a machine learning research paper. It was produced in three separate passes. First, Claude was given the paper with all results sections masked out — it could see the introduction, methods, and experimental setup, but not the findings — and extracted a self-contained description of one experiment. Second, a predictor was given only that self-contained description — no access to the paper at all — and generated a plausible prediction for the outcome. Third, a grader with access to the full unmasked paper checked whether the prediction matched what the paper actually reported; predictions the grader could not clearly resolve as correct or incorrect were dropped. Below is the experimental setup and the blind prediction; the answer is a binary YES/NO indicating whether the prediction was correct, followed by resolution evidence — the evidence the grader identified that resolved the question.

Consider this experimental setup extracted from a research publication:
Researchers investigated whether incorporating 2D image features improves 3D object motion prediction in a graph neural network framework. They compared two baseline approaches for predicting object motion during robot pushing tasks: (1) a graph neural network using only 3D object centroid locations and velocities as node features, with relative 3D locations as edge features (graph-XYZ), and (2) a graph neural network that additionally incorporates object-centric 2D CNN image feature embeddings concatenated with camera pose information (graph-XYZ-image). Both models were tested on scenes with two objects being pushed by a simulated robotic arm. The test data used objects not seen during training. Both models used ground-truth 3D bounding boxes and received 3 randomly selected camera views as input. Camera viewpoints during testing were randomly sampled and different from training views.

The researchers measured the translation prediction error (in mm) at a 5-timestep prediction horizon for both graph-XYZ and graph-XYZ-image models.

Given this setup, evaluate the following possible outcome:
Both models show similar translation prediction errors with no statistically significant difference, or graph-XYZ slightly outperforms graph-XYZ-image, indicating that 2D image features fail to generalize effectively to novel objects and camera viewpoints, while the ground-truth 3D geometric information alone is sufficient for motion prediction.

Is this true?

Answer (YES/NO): YES